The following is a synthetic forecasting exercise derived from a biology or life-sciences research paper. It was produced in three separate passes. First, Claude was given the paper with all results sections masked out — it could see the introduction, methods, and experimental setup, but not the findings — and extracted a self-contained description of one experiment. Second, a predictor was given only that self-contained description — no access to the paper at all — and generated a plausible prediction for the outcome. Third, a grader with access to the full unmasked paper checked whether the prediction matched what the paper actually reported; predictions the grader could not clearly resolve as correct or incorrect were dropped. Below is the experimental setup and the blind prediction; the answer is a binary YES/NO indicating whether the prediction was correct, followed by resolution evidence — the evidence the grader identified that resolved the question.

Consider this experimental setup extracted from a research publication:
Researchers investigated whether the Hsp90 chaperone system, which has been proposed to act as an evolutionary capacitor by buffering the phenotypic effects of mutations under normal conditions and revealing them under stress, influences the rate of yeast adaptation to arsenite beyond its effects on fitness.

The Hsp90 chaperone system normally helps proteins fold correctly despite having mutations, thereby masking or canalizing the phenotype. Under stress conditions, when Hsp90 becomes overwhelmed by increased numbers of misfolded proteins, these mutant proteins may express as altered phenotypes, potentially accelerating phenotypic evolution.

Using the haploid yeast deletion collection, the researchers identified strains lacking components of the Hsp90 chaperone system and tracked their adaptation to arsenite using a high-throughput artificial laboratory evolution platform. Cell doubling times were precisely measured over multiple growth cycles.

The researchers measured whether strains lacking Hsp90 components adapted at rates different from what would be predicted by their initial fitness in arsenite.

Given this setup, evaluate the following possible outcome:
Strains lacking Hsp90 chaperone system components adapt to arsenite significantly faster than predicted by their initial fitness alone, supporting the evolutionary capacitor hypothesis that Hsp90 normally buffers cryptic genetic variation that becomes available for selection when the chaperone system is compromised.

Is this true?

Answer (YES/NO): NO